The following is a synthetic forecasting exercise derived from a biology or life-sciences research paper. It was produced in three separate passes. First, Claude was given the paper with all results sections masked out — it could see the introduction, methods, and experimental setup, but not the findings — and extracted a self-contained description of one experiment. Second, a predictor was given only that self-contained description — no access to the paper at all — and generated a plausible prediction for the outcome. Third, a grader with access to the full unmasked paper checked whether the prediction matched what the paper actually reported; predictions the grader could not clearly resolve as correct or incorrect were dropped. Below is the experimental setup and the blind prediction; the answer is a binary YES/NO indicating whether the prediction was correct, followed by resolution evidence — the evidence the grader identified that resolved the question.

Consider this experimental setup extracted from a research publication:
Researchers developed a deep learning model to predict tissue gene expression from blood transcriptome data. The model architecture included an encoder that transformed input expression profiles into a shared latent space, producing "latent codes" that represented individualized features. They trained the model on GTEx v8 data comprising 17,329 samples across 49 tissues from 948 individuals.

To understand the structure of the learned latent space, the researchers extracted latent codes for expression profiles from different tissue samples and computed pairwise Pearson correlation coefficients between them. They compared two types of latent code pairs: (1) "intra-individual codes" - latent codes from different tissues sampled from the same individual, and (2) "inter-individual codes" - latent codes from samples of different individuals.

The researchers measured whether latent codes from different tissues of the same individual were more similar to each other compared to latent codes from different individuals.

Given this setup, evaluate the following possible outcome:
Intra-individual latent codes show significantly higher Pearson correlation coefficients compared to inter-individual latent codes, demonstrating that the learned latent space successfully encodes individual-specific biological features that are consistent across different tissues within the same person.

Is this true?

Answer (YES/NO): YES